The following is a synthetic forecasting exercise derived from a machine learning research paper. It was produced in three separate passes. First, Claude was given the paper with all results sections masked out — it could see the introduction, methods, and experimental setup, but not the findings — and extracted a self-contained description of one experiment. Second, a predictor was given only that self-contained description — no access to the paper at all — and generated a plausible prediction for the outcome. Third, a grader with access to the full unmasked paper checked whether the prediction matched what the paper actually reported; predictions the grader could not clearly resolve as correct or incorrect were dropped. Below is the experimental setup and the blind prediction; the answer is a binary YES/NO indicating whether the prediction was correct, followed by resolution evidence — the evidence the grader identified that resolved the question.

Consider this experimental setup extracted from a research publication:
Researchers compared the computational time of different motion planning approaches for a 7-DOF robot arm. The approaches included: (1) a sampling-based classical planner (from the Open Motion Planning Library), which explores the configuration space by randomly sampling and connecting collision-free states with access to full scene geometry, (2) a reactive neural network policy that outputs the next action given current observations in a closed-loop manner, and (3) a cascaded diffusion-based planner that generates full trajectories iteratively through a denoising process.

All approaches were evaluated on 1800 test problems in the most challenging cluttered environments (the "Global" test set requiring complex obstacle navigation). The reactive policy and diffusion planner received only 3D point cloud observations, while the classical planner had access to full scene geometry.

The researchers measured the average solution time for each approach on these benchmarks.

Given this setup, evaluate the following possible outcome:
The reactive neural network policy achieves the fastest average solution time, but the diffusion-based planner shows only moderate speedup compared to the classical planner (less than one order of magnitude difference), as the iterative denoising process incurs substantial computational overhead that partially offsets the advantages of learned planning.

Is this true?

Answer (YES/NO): YES